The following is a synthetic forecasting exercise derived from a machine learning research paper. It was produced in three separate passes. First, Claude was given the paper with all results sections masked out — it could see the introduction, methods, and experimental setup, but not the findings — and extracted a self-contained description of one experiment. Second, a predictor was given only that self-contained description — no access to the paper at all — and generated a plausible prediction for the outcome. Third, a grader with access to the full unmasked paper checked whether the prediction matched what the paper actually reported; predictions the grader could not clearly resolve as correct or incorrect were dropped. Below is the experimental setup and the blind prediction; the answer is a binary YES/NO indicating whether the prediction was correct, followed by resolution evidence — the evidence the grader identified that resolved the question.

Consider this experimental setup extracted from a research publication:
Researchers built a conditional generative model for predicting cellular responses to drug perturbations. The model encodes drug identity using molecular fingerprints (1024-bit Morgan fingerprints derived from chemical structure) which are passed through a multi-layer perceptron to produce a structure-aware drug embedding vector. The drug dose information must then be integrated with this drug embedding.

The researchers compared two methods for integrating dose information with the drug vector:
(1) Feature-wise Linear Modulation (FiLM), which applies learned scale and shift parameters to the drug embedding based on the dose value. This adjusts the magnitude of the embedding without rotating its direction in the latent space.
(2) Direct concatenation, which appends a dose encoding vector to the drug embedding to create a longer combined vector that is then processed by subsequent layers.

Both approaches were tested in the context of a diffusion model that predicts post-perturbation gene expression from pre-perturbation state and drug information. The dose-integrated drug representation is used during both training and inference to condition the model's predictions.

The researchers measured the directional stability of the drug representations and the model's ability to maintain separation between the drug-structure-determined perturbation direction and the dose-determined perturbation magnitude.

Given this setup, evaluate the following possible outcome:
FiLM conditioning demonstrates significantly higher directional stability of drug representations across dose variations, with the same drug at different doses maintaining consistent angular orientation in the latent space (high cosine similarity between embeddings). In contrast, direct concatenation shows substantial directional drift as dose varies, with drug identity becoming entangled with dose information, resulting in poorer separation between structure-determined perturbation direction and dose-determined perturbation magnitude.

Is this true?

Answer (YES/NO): YES